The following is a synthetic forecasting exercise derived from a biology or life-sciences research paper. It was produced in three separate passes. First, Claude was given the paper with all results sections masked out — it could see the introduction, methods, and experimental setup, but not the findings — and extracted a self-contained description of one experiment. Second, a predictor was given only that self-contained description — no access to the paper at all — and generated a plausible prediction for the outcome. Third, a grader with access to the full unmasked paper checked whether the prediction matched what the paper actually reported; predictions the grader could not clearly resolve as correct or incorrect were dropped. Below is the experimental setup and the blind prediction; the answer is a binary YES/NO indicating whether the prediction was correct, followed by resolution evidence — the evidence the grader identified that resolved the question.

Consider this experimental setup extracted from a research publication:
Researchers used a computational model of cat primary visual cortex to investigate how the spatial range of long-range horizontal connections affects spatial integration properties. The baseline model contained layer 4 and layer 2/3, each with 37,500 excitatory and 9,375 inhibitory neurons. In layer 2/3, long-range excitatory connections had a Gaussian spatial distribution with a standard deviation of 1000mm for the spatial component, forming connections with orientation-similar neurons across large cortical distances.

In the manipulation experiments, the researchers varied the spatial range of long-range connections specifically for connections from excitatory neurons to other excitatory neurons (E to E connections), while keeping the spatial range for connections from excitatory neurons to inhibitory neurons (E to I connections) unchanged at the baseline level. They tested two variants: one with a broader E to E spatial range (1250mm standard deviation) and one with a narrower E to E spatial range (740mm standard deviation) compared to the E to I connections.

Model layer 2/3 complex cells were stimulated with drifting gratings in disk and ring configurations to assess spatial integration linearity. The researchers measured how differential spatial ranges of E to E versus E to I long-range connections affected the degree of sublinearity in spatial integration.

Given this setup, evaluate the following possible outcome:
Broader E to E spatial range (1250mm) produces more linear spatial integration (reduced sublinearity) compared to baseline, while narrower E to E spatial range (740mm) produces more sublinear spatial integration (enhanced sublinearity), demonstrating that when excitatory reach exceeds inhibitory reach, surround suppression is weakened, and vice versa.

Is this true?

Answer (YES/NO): NO